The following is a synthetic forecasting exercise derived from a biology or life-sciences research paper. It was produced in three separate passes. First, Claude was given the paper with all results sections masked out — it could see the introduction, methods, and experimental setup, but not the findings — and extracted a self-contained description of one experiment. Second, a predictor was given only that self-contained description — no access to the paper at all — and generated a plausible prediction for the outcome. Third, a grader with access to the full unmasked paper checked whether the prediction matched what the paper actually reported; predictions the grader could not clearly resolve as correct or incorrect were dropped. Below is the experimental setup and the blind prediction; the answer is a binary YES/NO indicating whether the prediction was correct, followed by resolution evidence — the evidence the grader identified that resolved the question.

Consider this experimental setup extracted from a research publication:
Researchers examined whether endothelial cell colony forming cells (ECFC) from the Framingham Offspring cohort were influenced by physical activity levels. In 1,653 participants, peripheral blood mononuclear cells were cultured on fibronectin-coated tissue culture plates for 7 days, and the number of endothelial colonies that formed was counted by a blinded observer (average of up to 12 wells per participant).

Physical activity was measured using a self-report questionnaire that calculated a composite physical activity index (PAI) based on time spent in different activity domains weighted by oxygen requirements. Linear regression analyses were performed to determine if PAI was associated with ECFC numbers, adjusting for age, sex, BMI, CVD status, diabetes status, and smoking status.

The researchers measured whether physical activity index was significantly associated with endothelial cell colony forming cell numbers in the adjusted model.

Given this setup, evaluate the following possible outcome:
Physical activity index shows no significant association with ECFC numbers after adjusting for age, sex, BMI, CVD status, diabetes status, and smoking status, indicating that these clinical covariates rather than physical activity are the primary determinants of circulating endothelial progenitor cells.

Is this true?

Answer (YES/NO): NO